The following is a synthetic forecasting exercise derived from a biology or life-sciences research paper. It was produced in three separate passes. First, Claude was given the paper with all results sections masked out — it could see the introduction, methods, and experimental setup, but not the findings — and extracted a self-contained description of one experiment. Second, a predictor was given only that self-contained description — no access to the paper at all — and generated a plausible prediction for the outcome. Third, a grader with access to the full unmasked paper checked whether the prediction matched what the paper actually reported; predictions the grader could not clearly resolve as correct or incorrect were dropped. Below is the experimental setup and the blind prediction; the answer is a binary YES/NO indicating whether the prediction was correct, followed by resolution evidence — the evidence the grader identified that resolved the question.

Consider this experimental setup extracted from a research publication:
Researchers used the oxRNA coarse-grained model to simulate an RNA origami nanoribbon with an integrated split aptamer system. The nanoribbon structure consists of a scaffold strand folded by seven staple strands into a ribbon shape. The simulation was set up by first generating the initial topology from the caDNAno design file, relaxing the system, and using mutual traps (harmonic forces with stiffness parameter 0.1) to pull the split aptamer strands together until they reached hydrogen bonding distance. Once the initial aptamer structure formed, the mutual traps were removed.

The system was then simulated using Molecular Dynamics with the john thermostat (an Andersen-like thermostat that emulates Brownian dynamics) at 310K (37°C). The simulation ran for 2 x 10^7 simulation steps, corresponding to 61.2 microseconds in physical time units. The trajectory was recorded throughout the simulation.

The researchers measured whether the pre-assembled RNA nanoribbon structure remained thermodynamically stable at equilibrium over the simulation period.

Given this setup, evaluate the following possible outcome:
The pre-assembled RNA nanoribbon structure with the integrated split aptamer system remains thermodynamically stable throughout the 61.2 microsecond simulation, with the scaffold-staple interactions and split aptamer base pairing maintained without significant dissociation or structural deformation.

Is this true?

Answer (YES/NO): YES